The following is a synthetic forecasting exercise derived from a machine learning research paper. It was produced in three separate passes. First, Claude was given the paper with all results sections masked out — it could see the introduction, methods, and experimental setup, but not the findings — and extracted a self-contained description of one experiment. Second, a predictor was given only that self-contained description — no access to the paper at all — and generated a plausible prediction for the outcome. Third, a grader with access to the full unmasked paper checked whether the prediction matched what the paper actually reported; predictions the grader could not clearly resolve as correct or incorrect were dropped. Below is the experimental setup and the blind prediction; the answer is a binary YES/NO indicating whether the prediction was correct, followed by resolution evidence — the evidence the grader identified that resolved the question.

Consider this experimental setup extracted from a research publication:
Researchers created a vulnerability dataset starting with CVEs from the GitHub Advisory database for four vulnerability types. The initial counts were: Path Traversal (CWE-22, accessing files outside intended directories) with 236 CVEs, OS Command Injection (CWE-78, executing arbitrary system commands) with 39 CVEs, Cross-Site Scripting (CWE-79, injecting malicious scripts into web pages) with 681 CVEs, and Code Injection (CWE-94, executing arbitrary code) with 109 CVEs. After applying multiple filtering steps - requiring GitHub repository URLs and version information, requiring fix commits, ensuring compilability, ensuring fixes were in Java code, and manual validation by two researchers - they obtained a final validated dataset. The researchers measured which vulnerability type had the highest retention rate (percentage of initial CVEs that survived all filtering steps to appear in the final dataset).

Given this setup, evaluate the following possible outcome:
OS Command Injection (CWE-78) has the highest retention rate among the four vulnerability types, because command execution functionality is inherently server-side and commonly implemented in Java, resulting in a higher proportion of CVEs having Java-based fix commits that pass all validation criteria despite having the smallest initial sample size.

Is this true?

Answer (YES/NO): YES